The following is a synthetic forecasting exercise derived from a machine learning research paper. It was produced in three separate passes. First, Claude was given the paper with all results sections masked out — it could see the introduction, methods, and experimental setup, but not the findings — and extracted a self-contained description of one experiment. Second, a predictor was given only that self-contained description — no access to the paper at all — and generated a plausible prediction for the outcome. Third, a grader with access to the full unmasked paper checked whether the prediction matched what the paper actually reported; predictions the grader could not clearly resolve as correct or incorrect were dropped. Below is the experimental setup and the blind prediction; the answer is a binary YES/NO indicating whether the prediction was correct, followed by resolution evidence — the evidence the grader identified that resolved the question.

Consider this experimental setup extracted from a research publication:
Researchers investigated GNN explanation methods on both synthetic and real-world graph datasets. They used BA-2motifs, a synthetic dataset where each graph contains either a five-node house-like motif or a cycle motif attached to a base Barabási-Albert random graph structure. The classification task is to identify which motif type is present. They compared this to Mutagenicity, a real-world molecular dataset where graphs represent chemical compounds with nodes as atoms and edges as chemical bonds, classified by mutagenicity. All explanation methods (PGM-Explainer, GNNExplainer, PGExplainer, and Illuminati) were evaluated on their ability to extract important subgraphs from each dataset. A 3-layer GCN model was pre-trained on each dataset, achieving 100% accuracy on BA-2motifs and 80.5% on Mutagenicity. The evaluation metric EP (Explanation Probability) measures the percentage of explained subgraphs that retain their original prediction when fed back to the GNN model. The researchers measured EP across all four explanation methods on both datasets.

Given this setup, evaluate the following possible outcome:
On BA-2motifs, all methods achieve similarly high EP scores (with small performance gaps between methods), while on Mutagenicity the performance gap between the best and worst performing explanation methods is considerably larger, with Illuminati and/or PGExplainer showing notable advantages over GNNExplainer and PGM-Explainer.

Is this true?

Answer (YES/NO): NO